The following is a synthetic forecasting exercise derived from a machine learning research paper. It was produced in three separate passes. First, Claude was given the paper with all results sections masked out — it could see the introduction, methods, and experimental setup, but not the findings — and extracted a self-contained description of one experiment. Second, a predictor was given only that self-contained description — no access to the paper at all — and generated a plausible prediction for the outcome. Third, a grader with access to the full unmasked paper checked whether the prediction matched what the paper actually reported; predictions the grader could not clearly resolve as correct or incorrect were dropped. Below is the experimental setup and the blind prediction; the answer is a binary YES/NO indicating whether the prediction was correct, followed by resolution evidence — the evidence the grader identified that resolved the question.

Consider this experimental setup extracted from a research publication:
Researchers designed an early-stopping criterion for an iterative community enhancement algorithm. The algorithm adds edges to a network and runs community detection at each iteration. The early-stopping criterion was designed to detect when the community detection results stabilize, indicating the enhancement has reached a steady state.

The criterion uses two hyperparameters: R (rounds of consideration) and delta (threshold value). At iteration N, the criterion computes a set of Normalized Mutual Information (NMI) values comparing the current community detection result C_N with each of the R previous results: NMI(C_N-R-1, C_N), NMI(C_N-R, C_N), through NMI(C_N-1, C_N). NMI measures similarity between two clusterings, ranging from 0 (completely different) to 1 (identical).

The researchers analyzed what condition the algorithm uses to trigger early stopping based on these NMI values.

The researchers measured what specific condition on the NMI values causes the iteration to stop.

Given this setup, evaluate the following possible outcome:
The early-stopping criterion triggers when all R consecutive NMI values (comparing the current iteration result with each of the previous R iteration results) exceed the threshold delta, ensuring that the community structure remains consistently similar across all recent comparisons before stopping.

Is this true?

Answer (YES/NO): YES